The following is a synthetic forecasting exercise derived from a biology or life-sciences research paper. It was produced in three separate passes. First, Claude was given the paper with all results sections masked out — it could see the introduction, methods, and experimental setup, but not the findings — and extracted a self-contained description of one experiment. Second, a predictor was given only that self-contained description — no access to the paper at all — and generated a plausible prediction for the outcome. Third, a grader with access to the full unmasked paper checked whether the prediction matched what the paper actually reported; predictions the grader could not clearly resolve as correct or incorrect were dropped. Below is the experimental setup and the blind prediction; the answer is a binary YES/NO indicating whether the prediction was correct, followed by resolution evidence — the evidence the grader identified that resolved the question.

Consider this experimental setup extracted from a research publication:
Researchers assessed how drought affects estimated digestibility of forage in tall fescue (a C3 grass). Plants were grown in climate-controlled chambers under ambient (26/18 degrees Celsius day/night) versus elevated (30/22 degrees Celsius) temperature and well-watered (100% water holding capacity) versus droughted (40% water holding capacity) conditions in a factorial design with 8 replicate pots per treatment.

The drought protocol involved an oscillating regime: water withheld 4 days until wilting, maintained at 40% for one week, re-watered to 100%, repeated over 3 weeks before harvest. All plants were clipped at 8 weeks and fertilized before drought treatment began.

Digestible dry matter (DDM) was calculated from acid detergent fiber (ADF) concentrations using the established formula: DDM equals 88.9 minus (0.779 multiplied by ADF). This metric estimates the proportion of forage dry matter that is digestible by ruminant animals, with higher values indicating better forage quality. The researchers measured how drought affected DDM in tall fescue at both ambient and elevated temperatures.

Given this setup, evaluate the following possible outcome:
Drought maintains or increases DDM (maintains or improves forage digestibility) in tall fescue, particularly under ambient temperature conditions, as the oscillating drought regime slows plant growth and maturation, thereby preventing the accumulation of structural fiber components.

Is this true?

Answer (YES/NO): NO